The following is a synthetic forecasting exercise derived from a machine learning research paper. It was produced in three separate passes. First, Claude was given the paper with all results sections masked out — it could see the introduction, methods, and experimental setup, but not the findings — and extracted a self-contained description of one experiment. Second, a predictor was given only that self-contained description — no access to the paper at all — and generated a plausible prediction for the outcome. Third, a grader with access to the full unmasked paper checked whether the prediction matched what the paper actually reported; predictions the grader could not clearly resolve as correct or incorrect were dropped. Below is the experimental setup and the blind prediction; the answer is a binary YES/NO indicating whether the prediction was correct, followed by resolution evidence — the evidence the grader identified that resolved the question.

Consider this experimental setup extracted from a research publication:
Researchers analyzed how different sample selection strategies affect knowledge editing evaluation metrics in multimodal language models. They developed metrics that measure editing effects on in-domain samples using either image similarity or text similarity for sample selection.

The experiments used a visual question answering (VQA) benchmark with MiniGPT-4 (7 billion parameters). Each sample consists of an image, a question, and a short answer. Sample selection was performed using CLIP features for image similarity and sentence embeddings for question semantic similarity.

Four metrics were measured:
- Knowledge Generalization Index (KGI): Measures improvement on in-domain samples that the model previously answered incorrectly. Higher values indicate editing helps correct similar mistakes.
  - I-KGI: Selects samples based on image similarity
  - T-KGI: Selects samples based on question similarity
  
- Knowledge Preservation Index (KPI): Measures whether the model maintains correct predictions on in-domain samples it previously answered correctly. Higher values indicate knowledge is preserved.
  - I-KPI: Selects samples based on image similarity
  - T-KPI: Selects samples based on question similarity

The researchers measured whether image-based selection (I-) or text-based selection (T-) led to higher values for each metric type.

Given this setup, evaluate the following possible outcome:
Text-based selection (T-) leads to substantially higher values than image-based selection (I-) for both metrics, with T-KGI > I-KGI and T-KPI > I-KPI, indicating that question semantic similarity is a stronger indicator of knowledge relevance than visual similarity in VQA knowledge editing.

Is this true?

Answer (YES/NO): NO